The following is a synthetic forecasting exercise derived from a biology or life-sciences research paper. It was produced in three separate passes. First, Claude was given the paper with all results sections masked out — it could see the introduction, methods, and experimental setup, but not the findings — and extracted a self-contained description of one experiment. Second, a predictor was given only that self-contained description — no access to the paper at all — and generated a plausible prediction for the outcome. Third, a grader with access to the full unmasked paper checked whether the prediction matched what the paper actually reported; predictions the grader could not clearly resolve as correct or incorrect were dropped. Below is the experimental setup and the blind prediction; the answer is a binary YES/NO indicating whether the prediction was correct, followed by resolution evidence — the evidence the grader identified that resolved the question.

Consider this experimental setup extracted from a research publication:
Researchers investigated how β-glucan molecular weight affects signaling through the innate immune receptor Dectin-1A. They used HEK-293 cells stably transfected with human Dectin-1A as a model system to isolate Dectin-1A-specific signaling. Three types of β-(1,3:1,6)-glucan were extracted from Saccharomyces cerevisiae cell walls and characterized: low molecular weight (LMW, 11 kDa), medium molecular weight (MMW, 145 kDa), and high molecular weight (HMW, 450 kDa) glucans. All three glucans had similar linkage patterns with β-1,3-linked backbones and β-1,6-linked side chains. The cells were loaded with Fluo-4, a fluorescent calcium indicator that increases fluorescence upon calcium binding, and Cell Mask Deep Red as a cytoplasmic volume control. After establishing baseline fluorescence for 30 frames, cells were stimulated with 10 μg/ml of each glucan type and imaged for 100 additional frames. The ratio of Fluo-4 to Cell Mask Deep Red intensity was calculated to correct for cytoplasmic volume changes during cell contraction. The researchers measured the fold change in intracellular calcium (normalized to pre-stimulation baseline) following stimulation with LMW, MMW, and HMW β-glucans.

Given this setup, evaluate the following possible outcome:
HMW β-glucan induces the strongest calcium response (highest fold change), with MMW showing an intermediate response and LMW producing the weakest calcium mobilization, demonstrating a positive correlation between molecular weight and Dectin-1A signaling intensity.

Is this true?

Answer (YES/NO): NO